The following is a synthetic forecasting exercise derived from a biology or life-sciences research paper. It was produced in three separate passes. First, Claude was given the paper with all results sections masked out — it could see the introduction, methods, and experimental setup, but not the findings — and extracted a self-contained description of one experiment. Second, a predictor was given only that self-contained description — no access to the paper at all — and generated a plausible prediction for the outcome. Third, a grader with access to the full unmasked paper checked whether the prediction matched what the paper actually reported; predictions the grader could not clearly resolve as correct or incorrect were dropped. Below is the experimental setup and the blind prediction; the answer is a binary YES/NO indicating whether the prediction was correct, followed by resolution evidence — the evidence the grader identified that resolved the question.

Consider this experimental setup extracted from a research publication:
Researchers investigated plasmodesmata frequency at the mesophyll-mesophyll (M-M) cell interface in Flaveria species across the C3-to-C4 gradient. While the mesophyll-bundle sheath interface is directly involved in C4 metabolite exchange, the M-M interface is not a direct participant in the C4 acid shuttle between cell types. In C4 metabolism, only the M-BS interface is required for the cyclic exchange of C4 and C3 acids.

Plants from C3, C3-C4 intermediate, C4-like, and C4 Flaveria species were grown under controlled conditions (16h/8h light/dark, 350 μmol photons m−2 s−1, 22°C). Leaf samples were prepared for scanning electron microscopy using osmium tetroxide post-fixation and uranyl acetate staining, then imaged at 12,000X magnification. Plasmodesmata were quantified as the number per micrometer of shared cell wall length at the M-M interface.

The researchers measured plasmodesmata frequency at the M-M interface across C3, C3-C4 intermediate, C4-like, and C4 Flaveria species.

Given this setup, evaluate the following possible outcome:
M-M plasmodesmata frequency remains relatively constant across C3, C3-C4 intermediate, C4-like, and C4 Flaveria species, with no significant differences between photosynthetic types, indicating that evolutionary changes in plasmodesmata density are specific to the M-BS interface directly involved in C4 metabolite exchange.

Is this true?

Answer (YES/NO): NO